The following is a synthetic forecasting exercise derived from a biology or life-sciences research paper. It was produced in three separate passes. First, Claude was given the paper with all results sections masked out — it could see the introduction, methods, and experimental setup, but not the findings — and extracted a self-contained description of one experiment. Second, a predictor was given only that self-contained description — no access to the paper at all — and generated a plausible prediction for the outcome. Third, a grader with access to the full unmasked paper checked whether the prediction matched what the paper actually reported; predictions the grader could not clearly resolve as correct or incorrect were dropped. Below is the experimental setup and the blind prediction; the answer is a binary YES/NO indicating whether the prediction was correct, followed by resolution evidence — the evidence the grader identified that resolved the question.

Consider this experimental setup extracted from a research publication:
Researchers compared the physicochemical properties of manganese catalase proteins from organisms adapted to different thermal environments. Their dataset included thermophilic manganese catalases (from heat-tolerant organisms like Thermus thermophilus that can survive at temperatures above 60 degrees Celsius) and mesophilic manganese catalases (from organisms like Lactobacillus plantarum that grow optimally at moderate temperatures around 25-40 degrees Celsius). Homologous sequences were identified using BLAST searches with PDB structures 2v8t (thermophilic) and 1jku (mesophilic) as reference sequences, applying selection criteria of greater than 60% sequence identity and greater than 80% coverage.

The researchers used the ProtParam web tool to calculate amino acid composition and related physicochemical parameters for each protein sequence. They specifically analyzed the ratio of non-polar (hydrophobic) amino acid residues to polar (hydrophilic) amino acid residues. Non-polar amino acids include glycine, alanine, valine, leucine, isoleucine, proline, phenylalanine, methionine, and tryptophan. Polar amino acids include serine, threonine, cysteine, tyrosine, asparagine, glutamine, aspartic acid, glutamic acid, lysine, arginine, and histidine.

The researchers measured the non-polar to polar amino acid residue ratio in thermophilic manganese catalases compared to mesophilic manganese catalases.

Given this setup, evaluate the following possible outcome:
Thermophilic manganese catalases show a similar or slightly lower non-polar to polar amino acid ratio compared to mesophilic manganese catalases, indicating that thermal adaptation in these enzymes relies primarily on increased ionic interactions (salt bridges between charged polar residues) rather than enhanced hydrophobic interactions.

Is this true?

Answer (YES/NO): NO